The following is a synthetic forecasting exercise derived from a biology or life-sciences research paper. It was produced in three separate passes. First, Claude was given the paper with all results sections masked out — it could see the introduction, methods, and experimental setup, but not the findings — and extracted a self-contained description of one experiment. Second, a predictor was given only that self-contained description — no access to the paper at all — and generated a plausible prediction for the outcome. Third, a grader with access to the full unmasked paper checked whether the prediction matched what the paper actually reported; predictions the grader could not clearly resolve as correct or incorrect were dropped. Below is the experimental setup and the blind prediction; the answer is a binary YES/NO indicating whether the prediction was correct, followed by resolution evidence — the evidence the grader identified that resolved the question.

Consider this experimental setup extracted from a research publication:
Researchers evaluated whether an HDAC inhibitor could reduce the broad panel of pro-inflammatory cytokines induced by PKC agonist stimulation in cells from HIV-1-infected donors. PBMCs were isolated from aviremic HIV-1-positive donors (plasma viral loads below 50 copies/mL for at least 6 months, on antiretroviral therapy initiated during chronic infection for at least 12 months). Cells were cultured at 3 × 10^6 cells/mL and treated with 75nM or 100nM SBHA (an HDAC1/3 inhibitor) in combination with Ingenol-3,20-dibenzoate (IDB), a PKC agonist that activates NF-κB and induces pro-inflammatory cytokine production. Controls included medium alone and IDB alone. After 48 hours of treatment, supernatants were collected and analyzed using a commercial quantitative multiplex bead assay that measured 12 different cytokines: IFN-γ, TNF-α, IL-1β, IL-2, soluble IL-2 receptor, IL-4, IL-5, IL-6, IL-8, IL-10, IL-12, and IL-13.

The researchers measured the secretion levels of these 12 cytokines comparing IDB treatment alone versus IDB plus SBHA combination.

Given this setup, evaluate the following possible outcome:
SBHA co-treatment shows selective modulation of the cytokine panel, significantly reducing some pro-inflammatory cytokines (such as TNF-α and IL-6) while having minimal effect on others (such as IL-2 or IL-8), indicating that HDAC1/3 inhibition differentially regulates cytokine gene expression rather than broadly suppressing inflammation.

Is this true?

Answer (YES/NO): NO